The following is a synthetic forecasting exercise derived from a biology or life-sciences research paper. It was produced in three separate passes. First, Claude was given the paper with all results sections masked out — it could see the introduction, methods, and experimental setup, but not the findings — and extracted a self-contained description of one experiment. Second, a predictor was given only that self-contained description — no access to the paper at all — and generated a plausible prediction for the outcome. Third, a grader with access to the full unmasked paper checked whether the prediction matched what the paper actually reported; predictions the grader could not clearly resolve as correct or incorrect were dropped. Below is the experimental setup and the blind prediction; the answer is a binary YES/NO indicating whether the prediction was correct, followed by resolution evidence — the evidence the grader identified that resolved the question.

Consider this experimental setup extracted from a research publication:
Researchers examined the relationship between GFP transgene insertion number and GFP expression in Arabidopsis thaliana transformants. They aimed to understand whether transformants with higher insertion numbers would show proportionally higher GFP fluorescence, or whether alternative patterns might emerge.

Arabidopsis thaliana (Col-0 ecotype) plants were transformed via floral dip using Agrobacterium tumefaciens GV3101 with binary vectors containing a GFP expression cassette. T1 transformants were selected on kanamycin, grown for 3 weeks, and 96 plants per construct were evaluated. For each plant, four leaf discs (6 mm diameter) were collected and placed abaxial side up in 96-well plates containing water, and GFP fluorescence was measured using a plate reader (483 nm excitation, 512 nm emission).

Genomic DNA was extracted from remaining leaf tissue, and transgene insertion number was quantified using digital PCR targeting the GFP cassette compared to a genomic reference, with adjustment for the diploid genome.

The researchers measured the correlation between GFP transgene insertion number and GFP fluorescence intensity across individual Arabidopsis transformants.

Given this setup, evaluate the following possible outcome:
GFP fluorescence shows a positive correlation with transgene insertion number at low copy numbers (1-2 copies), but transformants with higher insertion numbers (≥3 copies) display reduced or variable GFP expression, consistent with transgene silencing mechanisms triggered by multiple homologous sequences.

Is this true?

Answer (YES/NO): NO